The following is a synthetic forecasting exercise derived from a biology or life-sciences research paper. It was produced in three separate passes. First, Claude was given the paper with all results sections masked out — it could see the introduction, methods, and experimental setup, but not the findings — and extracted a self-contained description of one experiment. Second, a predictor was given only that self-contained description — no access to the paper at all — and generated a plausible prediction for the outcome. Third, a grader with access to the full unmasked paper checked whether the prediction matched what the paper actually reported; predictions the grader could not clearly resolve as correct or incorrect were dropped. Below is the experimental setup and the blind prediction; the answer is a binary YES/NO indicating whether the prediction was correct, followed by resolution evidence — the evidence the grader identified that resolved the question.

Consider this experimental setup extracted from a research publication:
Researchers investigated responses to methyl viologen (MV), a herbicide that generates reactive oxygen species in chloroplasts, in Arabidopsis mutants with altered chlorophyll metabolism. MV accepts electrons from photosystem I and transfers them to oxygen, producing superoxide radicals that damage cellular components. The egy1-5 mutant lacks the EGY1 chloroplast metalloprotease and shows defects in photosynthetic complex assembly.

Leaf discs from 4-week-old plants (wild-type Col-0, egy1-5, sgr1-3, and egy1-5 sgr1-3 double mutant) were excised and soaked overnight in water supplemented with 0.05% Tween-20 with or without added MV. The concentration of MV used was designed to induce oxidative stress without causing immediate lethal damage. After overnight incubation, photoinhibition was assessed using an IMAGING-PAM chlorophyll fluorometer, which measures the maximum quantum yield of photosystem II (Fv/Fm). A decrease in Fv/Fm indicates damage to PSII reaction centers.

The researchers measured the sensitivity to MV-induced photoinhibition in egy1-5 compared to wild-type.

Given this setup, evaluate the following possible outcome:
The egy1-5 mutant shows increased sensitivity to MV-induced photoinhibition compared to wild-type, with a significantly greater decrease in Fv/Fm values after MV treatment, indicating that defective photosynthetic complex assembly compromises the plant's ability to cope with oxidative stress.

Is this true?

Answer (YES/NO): YES